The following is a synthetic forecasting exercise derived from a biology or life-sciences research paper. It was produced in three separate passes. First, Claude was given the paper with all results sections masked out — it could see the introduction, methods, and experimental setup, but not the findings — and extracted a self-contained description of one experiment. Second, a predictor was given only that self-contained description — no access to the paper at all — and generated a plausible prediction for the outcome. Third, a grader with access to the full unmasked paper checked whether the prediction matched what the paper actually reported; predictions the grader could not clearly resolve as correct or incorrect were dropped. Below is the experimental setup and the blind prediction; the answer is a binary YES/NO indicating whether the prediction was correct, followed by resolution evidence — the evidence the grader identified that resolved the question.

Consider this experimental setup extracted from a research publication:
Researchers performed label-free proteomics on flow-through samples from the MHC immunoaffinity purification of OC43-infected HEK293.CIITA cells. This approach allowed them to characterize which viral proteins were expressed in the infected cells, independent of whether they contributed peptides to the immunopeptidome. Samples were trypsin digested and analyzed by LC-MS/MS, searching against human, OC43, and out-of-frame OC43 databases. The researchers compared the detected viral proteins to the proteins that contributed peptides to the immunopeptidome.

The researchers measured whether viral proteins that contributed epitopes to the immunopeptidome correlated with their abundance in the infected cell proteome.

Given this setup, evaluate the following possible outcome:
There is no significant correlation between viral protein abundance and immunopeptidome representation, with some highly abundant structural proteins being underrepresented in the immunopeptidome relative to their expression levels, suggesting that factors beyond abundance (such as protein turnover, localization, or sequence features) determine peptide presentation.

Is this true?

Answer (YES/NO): NO